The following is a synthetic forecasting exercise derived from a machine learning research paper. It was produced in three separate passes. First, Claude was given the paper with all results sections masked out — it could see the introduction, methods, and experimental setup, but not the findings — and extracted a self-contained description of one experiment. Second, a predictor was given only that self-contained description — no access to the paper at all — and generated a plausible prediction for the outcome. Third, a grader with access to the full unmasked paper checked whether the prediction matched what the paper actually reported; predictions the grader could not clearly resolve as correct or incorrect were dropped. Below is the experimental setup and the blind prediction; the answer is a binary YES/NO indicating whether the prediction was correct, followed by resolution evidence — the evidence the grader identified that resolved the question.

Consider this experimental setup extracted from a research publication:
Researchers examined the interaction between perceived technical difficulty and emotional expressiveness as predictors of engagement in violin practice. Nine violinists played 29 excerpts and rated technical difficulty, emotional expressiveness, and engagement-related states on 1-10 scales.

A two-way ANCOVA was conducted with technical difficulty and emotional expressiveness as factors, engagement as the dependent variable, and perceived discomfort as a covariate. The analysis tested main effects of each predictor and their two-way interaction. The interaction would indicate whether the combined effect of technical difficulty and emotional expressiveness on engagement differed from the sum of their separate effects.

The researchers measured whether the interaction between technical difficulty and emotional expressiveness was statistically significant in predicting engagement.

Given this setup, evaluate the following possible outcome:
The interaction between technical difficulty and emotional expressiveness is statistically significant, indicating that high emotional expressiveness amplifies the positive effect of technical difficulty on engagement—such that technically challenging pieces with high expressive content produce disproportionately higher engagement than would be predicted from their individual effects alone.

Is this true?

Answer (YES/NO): NO